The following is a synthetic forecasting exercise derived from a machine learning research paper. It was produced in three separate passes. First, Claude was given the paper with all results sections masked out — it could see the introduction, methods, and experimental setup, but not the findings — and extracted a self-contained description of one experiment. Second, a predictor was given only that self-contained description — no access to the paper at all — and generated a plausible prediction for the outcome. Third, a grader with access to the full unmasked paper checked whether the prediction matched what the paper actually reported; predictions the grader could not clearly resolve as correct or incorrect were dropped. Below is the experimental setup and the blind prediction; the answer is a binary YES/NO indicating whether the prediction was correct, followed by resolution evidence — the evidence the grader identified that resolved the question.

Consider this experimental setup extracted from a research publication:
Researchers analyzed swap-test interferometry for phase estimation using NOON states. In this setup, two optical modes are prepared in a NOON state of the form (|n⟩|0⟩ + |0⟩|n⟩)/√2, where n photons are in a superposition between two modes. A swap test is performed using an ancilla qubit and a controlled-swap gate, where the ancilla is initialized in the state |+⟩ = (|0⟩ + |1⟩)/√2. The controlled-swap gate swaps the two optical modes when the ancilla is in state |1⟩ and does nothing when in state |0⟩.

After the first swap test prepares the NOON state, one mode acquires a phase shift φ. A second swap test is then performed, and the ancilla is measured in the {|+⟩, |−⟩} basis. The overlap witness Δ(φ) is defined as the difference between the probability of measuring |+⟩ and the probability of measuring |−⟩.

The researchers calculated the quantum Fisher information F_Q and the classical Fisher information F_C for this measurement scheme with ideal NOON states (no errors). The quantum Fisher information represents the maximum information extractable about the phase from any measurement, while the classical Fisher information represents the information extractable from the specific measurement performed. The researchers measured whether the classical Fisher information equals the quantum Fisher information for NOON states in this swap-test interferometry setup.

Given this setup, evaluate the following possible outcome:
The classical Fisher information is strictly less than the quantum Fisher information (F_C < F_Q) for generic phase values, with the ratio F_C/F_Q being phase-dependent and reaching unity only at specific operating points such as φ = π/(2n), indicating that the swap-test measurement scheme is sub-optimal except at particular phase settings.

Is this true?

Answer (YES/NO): NO